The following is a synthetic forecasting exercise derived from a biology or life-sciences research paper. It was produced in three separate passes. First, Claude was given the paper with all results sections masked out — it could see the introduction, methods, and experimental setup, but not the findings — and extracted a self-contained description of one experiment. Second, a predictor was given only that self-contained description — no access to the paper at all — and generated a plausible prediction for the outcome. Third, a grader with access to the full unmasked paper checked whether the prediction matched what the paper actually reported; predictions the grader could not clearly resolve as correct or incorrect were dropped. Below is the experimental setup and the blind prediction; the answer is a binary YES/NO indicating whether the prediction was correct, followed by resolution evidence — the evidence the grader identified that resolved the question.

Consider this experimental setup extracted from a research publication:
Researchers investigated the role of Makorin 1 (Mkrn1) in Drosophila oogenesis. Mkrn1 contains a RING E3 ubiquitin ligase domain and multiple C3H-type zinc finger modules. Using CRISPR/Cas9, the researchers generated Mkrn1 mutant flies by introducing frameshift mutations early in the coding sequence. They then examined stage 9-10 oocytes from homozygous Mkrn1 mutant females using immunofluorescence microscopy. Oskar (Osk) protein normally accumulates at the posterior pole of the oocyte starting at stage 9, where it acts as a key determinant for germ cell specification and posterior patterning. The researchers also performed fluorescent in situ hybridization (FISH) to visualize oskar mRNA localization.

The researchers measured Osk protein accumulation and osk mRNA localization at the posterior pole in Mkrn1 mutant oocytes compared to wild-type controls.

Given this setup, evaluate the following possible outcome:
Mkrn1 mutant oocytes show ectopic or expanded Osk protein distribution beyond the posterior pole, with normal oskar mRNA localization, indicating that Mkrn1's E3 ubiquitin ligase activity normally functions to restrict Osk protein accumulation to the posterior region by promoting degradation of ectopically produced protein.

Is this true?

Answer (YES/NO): NO